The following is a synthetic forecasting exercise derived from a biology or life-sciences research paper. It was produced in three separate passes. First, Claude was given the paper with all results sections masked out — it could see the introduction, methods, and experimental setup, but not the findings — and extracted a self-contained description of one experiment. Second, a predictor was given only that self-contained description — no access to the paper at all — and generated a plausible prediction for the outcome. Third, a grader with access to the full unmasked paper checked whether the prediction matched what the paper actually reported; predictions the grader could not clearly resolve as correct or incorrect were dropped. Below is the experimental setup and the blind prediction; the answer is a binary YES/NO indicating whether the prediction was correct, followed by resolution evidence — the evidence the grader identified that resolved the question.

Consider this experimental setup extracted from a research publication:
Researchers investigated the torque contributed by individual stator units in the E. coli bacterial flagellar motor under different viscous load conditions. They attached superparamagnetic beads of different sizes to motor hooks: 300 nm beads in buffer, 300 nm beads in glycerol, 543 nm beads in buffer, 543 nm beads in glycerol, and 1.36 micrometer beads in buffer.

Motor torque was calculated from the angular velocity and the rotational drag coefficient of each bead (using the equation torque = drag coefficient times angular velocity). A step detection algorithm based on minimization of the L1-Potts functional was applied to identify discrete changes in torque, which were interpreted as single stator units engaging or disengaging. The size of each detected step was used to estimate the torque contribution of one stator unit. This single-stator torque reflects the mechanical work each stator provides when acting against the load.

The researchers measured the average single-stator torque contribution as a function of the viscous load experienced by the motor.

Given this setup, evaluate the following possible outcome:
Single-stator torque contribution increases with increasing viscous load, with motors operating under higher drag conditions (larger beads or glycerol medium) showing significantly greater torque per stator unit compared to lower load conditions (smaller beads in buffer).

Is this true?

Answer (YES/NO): YES